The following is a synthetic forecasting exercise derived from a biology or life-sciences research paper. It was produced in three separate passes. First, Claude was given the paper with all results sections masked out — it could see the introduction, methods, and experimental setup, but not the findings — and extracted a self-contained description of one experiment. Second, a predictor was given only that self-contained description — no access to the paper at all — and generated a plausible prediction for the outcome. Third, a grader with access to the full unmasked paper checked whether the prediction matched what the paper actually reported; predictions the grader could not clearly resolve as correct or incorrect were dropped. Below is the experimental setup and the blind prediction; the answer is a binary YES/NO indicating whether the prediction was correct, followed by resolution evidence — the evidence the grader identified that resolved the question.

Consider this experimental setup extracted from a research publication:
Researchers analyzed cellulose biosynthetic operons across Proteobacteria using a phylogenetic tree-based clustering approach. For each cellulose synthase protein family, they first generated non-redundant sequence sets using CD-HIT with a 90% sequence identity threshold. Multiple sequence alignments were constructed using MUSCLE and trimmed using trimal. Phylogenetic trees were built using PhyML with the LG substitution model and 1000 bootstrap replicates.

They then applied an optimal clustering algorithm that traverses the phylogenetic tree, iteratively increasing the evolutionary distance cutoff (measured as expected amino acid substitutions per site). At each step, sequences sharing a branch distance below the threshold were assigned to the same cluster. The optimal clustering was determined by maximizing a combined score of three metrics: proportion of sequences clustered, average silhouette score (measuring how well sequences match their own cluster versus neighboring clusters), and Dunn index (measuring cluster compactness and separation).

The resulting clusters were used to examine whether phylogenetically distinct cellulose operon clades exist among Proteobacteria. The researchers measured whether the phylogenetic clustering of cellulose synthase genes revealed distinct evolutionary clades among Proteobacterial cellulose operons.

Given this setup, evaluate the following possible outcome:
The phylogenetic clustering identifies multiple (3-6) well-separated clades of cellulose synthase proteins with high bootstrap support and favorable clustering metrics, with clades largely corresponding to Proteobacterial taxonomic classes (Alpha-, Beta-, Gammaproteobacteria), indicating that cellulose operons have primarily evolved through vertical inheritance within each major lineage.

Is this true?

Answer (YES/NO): NO